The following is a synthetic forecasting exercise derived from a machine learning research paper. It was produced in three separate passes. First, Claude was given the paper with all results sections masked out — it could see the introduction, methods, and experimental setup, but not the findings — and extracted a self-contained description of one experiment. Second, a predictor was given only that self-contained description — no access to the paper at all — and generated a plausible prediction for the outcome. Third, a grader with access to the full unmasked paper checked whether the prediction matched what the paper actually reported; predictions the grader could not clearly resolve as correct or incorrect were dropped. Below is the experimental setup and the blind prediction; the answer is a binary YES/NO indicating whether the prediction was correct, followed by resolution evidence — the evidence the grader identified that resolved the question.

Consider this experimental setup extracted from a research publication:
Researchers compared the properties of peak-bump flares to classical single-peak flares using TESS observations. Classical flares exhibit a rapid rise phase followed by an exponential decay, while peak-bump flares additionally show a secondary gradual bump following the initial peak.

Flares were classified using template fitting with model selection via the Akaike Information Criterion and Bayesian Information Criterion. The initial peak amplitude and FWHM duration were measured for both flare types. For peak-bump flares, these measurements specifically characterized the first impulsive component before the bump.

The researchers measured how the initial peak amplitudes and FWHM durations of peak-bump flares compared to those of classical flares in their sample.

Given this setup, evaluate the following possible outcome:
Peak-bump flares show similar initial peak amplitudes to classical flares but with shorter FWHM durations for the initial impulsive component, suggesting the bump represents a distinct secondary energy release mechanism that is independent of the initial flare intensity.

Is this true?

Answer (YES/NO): NO